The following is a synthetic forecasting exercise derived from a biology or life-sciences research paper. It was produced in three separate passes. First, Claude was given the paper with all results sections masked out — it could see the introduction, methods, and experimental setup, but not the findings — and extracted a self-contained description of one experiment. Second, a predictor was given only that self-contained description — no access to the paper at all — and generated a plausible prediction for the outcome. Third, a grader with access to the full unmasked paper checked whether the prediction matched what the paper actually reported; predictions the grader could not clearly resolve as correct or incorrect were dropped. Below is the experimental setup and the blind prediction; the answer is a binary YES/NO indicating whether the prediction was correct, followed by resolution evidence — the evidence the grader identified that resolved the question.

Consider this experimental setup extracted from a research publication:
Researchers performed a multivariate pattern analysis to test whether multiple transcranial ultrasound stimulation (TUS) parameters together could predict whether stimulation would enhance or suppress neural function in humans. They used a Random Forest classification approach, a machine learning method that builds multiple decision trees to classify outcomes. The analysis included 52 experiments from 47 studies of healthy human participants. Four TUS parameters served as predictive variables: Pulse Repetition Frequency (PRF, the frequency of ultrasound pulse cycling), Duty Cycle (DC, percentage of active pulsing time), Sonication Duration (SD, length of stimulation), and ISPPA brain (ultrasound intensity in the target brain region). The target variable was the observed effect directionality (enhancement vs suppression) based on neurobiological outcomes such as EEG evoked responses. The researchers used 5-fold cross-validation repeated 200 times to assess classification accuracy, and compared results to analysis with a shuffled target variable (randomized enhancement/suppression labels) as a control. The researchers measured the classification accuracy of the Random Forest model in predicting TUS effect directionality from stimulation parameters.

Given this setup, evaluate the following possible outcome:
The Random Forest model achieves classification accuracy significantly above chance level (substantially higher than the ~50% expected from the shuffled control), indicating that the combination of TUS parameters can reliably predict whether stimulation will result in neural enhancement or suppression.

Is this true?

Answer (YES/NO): NO